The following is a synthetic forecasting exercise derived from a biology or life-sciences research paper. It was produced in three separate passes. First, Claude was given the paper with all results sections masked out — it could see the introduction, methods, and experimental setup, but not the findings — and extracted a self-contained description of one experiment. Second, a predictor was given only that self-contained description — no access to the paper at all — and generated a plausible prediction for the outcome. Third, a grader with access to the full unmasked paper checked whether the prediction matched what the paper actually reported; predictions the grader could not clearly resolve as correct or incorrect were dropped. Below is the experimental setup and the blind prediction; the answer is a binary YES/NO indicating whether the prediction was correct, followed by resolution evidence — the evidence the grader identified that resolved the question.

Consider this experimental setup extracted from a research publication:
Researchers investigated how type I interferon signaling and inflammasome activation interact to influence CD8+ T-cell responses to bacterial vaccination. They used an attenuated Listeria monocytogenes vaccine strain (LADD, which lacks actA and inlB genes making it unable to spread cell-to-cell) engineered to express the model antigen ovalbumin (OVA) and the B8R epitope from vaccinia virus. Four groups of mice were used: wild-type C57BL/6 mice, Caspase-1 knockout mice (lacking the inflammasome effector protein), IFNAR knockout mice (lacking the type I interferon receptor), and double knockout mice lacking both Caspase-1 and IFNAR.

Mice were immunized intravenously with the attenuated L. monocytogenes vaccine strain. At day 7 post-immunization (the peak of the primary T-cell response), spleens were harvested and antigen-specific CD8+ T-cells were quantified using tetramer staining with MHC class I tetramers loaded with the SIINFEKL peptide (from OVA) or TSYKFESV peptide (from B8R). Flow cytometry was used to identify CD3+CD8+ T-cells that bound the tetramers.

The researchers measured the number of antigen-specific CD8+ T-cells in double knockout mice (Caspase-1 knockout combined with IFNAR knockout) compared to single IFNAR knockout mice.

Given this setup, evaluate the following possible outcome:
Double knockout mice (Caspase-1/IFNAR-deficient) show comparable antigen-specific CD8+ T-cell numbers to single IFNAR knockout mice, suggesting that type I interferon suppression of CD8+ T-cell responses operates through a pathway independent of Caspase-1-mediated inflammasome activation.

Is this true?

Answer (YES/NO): NO